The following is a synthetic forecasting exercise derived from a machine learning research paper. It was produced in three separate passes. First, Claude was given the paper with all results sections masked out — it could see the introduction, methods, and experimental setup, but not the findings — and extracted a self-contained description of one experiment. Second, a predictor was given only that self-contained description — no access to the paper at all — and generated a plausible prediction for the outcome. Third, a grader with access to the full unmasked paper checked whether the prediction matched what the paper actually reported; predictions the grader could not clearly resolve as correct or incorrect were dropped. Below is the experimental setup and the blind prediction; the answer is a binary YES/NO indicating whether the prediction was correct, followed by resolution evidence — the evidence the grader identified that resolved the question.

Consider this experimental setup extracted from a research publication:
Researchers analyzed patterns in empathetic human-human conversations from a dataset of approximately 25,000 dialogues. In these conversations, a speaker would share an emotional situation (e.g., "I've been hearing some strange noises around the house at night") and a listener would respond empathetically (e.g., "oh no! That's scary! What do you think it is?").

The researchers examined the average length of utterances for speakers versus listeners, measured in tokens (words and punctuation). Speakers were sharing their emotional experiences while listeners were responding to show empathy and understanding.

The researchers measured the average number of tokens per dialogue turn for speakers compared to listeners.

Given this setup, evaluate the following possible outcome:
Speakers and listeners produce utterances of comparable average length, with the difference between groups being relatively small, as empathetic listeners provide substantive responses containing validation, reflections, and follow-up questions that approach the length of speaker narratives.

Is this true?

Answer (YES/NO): NO